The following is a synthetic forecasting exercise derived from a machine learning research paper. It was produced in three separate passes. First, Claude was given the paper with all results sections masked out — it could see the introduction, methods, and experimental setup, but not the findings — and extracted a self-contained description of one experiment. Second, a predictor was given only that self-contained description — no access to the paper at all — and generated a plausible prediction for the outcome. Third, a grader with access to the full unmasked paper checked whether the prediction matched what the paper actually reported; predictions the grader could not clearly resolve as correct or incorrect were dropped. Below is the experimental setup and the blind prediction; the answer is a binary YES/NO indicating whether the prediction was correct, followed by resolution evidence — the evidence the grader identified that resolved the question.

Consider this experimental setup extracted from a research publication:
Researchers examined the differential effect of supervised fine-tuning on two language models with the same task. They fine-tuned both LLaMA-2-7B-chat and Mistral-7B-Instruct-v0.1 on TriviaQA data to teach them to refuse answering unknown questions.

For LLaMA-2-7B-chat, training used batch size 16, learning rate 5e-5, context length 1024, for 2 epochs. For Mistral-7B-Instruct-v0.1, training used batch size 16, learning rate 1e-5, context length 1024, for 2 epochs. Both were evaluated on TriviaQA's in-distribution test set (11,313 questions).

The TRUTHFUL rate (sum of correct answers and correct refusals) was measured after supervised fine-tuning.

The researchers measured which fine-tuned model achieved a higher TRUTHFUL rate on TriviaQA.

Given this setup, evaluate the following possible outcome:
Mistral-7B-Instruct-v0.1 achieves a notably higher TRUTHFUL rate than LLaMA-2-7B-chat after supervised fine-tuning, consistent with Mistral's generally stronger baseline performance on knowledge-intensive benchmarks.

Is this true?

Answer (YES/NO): NO